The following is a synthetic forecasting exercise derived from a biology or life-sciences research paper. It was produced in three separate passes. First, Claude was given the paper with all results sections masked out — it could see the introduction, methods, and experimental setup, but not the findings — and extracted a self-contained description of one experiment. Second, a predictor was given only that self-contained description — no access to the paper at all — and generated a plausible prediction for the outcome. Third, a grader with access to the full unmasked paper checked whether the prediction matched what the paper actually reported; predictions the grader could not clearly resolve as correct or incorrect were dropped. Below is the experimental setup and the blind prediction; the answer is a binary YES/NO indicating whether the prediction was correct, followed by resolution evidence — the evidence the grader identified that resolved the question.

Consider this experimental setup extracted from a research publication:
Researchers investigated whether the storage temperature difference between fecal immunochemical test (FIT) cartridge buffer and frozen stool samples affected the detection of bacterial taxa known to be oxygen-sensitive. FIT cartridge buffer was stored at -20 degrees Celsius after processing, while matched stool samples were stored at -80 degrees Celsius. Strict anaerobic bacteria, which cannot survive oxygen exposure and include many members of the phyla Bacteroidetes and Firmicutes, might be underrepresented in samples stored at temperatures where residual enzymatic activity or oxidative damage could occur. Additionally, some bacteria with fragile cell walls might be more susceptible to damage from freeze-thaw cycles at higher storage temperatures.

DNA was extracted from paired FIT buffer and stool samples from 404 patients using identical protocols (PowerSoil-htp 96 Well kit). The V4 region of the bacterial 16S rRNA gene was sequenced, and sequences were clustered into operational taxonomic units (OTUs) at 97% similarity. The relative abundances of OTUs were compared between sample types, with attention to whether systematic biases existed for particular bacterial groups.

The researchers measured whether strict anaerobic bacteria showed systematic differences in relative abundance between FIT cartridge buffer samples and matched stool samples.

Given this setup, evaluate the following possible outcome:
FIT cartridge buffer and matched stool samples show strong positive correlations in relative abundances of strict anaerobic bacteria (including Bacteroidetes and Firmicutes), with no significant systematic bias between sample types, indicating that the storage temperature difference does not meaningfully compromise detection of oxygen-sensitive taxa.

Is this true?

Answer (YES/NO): YES